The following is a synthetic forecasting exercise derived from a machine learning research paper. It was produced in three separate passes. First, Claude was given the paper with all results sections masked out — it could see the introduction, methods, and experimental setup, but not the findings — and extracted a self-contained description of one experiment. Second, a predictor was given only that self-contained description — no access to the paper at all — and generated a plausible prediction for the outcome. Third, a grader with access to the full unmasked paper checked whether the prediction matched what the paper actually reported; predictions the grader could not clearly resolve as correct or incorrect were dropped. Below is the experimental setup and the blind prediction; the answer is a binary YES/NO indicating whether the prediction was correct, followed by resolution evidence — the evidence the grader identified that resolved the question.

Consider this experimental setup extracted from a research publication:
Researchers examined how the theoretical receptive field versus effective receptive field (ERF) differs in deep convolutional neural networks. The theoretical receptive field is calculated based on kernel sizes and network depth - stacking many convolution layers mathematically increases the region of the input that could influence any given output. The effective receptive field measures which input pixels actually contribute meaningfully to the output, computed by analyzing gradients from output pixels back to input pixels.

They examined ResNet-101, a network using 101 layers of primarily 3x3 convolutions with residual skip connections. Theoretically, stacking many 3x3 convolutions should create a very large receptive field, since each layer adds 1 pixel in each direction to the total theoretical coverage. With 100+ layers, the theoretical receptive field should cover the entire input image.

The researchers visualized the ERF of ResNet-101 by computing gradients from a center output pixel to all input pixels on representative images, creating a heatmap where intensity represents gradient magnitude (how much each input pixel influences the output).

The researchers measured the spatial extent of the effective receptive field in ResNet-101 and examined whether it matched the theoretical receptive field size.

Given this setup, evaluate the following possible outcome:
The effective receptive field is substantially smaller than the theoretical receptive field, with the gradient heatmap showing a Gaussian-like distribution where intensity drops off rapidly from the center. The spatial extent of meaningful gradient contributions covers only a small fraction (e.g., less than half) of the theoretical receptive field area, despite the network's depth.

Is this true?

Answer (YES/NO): YES